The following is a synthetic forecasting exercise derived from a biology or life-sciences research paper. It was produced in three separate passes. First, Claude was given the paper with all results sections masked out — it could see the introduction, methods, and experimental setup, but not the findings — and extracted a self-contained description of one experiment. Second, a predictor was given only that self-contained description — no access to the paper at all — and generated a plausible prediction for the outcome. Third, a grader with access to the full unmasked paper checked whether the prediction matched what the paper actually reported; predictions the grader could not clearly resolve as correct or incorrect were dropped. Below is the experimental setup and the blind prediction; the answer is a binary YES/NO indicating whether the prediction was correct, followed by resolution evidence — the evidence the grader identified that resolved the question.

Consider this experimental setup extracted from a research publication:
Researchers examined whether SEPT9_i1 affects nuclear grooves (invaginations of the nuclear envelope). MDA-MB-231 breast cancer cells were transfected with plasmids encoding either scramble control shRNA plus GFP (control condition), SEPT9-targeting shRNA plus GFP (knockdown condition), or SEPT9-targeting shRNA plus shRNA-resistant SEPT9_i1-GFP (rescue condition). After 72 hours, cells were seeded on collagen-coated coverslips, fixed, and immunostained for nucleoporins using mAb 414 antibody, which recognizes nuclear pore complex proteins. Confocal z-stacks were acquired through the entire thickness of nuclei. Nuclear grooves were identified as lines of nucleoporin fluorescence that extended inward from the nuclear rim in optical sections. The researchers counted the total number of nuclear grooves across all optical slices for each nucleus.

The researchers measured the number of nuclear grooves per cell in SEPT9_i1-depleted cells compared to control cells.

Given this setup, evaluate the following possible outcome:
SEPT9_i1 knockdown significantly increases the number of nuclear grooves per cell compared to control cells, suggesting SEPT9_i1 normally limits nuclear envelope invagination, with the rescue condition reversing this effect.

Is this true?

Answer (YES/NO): YES